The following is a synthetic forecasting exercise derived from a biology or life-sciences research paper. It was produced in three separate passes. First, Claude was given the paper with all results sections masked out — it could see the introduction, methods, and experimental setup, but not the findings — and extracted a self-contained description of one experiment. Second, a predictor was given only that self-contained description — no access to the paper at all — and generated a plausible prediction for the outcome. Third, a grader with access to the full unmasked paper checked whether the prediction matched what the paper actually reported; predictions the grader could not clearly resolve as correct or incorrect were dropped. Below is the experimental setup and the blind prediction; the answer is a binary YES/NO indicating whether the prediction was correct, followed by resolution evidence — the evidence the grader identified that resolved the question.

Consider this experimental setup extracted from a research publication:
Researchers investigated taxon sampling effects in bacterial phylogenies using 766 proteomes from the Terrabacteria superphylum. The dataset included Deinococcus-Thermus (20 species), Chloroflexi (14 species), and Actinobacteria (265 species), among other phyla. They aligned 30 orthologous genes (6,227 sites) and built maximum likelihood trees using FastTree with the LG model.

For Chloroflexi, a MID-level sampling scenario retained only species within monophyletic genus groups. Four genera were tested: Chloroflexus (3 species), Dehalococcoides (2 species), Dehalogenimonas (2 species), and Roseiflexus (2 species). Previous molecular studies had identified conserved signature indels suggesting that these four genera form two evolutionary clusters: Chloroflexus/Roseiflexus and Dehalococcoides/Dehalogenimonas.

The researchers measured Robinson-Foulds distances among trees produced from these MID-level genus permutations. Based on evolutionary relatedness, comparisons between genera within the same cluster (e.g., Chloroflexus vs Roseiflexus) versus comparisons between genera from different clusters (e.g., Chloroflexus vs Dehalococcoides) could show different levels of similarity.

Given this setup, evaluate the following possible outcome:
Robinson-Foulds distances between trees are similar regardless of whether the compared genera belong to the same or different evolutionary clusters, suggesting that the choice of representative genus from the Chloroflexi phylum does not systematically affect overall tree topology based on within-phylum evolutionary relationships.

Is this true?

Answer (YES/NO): NO